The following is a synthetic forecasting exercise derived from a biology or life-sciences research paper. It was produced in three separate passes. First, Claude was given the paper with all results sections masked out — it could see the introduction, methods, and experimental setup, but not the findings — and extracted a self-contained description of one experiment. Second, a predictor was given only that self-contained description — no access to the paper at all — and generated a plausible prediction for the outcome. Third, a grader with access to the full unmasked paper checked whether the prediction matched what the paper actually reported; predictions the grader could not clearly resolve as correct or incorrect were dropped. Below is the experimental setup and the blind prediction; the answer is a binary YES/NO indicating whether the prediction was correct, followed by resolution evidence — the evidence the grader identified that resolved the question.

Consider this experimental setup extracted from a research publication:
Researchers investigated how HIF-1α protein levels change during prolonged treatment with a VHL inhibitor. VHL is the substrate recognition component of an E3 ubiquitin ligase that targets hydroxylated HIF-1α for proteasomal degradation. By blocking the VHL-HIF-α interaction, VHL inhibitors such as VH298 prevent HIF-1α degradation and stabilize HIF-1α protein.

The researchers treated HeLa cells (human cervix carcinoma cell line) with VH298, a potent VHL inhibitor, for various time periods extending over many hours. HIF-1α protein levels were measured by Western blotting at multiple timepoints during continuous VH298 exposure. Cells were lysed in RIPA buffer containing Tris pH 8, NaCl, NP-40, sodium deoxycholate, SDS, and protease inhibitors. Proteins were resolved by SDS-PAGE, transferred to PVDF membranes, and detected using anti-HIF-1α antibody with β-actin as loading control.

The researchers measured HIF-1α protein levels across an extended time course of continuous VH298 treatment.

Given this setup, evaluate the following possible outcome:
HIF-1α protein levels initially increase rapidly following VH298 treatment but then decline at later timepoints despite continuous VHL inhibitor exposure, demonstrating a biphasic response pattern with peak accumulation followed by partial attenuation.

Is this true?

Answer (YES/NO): YES